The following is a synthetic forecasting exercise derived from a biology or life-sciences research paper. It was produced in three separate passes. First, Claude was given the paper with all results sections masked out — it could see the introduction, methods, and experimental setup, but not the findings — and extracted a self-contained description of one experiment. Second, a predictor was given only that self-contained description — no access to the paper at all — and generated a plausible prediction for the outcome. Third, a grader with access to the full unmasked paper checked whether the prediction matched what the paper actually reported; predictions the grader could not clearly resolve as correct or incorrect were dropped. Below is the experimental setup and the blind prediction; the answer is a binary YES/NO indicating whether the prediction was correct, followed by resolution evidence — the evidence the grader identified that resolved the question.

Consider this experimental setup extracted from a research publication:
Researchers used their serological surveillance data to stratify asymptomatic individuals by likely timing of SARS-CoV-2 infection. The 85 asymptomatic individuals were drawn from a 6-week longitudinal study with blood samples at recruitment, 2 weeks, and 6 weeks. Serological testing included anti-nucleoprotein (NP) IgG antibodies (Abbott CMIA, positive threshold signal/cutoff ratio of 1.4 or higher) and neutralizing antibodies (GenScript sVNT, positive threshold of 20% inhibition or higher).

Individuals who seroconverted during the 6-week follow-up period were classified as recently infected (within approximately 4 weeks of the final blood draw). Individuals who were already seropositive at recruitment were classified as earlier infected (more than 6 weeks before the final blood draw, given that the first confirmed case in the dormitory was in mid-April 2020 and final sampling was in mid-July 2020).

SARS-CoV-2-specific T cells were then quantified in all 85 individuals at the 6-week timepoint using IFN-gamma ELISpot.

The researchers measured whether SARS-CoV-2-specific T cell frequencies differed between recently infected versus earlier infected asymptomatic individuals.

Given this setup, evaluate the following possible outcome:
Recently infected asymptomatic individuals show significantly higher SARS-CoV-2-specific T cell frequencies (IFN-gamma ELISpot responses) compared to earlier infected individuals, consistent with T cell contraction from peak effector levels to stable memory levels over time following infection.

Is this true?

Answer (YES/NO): YES